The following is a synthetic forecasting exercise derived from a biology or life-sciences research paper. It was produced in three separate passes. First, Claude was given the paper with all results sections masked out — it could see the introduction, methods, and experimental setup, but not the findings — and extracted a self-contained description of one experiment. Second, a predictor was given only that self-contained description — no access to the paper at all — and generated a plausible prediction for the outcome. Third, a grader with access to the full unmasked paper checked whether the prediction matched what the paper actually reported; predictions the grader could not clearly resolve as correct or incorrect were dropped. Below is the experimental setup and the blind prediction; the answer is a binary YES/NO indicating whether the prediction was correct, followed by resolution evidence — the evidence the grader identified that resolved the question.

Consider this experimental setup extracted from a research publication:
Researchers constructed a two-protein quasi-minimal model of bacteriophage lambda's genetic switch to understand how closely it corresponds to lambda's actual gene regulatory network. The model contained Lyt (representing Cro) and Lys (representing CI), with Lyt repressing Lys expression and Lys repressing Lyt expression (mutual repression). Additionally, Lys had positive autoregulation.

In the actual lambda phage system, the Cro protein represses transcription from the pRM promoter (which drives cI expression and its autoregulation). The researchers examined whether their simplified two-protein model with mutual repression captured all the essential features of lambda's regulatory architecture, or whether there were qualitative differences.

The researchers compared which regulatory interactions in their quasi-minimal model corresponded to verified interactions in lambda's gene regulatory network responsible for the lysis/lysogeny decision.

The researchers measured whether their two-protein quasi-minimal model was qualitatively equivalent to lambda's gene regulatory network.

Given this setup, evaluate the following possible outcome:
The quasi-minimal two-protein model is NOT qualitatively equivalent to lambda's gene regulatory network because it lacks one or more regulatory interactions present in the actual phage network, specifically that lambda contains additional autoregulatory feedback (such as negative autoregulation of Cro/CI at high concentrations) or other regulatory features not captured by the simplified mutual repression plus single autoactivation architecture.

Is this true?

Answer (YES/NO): YES